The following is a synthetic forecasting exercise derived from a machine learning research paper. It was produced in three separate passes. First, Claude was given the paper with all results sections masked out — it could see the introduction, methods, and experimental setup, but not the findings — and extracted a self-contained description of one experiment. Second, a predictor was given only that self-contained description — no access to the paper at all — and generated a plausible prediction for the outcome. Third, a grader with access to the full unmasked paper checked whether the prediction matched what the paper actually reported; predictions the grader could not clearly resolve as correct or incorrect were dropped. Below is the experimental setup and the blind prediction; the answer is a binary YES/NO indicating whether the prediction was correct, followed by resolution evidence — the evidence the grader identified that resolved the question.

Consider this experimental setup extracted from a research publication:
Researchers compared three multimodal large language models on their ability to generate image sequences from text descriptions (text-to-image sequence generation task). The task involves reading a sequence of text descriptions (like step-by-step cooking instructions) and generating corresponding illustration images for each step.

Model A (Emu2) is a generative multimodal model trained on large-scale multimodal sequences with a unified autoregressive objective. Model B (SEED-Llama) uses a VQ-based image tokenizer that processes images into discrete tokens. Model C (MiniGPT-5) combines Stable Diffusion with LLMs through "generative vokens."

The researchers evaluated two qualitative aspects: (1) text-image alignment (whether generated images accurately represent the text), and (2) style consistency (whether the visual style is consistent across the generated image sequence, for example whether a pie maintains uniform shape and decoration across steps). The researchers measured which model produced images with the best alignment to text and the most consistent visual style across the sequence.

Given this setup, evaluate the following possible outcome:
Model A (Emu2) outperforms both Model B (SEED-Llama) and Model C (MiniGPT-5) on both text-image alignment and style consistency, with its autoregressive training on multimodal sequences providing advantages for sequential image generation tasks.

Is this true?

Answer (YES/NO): NO